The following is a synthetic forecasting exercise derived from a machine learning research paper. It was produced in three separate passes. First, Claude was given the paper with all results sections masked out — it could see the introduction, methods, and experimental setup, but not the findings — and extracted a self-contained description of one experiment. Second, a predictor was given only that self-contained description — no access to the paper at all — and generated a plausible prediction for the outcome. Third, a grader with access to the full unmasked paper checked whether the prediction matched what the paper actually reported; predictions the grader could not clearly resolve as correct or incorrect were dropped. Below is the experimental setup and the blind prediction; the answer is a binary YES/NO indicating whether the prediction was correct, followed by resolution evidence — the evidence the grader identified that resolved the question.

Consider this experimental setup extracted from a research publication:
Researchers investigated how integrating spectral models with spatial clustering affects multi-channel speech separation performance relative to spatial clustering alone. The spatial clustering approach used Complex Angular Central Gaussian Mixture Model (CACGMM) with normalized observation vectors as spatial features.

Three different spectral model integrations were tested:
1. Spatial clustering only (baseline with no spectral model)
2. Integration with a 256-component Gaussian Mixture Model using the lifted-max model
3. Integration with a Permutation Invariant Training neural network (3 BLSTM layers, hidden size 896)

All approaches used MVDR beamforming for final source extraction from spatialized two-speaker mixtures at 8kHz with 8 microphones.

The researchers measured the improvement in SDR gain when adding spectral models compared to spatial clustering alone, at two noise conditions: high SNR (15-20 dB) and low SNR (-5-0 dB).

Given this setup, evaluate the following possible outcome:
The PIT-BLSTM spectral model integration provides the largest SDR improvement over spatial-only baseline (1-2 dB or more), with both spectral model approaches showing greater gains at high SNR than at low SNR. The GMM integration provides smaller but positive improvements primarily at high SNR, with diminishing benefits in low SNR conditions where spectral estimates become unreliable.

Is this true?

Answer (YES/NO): NO